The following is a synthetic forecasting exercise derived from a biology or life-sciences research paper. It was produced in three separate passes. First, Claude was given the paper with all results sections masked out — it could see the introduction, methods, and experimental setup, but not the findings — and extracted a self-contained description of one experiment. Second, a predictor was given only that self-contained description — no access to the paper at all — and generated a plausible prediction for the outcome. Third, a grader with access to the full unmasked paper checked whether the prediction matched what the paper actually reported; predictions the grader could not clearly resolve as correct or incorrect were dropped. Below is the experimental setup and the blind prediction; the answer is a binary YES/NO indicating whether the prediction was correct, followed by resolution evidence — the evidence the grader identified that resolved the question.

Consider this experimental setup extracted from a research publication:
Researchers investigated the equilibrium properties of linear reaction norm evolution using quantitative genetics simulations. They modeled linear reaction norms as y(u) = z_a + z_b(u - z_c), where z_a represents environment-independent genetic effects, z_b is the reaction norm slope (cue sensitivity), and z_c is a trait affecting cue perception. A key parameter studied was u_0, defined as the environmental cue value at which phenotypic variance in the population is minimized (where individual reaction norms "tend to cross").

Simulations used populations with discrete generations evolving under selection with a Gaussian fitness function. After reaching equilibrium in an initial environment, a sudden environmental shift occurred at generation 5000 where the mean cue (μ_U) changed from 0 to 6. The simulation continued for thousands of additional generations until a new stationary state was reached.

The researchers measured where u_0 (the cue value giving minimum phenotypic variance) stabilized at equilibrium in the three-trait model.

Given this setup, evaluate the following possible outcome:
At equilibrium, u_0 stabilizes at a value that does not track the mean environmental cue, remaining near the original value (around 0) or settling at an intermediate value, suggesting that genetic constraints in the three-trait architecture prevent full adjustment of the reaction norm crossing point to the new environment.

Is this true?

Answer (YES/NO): NO